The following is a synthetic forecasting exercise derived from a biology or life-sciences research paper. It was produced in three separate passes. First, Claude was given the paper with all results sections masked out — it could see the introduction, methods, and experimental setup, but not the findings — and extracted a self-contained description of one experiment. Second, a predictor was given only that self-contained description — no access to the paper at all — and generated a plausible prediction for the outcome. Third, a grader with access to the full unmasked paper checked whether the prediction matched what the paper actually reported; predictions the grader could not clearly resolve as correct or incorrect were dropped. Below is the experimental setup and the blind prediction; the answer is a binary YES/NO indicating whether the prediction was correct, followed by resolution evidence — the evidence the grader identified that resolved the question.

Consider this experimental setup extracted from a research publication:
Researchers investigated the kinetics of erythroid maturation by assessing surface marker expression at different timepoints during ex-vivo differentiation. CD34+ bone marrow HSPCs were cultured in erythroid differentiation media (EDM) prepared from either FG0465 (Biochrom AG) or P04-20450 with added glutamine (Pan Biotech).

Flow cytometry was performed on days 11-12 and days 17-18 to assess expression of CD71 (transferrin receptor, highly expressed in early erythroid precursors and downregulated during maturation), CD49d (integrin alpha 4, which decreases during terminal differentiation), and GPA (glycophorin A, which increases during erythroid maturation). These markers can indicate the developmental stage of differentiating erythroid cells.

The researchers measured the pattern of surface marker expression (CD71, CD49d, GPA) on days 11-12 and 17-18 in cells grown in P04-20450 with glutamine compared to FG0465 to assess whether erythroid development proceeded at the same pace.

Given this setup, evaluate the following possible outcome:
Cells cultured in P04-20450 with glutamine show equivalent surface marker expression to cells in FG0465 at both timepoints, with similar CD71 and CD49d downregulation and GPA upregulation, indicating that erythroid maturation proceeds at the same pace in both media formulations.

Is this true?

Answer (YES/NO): NO